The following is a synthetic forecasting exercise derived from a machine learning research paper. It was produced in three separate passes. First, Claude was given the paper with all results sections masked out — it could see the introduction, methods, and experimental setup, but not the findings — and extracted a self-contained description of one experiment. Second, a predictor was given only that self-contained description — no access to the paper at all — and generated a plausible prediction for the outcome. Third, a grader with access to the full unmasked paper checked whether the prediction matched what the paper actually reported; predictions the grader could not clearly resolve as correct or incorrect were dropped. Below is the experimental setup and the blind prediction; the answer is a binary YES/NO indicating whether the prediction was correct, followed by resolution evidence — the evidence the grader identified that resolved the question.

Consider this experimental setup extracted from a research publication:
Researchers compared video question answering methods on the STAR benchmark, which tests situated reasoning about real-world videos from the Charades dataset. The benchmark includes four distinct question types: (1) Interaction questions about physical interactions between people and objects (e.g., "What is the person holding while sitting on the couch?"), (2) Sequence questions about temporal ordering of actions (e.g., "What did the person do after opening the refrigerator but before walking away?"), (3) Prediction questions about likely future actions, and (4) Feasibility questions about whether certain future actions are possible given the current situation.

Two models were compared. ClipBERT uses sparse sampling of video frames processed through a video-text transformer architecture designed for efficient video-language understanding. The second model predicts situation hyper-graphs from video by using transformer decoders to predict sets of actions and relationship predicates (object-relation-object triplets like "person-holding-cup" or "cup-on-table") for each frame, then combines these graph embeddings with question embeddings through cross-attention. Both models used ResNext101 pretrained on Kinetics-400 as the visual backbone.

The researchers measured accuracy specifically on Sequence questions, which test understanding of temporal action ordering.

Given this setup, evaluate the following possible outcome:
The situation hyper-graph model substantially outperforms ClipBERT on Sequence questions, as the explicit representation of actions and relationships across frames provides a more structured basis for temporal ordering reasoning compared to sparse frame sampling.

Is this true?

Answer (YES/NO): NO